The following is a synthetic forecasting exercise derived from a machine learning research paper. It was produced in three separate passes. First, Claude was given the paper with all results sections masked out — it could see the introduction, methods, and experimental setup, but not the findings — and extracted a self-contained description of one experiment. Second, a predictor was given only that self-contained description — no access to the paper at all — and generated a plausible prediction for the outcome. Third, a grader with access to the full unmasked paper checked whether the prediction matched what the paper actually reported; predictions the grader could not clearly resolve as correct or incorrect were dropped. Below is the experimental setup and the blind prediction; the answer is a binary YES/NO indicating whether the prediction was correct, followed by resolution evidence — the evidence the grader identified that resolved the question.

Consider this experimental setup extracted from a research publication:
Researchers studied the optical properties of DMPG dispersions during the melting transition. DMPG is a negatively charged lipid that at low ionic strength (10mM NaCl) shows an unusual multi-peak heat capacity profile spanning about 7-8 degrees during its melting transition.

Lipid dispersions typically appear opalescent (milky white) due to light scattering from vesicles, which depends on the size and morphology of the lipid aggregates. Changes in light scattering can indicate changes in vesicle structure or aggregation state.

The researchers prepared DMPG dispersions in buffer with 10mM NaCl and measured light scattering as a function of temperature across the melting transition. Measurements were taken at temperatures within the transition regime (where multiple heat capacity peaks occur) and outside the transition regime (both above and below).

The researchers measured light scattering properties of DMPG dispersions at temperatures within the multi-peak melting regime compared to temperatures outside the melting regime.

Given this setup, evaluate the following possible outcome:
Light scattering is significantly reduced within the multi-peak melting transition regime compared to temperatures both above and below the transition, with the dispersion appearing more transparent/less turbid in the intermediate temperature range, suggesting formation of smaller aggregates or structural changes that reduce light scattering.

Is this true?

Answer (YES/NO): YES